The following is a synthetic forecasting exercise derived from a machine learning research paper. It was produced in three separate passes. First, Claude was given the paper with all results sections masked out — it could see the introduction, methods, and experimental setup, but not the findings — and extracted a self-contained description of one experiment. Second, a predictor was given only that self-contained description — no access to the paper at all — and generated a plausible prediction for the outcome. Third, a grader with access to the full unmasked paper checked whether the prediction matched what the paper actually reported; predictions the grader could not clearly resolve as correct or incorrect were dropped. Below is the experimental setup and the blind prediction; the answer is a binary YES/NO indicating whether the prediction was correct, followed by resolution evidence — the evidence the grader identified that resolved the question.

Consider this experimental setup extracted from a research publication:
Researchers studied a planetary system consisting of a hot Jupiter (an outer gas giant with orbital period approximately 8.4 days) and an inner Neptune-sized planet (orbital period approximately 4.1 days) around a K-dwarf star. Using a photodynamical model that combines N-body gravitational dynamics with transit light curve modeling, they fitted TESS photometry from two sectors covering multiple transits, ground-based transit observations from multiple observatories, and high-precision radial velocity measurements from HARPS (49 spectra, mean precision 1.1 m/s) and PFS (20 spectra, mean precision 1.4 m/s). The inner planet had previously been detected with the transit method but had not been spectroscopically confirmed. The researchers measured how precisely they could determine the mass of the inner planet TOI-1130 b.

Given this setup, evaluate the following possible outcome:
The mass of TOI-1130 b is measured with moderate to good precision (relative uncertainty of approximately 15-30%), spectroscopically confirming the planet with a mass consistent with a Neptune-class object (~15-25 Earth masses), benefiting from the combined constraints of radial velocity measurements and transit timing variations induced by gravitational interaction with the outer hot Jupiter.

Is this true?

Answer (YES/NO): NO